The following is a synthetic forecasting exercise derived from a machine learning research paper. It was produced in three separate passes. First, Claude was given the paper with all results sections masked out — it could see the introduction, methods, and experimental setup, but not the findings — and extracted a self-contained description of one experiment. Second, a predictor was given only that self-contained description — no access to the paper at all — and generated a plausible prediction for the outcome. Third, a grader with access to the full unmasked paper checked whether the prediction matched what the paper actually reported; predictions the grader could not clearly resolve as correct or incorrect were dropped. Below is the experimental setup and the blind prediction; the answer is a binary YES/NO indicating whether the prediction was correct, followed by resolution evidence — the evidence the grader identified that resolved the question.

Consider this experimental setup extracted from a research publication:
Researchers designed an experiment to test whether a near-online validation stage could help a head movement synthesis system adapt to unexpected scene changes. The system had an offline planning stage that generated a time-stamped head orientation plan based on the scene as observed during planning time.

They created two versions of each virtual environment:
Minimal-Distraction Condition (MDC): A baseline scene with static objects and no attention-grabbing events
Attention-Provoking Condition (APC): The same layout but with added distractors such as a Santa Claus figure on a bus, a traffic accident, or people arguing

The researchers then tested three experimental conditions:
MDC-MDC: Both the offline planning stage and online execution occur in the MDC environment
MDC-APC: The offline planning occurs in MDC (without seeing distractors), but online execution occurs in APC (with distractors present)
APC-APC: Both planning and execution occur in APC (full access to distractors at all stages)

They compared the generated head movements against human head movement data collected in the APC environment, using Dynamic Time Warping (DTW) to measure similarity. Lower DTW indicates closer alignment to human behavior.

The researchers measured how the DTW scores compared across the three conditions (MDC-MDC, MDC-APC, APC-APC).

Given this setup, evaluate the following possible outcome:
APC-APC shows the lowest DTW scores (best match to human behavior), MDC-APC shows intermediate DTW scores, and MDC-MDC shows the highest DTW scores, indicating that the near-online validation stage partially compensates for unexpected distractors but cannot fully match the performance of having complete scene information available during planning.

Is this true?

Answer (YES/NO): YES